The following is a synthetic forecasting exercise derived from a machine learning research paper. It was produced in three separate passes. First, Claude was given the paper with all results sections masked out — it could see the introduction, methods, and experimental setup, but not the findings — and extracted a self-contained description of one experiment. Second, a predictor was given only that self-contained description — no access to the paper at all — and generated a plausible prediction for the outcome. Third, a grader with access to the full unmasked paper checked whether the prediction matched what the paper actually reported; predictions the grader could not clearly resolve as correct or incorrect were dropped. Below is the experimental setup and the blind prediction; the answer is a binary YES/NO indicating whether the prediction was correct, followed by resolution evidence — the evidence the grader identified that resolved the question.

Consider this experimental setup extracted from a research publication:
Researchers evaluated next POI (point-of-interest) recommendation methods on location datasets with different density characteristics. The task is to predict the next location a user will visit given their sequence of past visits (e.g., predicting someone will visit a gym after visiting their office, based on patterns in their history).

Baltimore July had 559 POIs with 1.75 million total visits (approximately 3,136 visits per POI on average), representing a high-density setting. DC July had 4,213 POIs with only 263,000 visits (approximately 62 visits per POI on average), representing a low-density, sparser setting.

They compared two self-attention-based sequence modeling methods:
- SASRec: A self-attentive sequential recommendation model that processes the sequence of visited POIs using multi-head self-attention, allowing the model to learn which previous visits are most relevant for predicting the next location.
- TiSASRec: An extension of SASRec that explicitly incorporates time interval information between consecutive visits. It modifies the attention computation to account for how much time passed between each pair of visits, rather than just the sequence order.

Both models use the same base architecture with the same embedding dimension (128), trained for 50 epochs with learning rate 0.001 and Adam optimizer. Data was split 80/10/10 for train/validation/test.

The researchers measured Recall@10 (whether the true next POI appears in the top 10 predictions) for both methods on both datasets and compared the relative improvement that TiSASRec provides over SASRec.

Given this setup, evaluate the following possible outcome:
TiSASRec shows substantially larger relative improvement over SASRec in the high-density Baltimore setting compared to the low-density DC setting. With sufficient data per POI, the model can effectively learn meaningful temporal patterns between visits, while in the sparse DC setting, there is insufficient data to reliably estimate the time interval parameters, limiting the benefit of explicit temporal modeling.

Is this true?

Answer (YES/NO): YES